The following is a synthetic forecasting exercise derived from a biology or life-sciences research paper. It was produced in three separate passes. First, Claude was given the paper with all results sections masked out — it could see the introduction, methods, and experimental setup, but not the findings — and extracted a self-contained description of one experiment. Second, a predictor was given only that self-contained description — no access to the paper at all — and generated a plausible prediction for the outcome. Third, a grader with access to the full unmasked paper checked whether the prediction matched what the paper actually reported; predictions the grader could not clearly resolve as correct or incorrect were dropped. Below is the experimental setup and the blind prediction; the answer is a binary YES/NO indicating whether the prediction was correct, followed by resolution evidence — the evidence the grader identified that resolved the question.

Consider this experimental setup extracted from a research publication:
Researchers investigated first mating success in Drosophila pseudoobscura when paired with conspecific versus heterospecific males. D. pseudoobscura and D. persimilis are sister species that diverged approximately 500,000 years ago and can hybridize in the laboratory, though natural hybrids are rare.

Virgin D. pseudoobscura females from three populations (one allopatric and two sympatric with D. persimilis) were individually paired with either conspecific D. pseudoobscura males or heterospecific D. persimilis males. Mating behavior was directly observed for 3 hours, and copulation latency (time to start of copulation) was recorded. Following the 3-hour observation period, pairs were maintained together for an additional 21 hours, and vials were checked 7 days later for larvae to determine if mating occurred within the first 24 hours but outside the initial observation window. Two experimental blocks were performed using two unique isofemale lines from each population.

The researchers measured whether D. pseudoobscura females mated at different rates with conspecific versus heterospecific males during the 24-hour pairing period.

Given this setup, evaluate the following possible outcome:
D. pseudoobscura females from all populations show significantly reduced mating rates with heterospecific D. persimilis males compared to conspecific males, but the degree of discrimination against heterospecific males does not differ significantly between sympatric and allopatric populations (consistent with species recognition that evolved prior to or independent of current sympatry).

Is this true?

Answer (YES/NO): YES